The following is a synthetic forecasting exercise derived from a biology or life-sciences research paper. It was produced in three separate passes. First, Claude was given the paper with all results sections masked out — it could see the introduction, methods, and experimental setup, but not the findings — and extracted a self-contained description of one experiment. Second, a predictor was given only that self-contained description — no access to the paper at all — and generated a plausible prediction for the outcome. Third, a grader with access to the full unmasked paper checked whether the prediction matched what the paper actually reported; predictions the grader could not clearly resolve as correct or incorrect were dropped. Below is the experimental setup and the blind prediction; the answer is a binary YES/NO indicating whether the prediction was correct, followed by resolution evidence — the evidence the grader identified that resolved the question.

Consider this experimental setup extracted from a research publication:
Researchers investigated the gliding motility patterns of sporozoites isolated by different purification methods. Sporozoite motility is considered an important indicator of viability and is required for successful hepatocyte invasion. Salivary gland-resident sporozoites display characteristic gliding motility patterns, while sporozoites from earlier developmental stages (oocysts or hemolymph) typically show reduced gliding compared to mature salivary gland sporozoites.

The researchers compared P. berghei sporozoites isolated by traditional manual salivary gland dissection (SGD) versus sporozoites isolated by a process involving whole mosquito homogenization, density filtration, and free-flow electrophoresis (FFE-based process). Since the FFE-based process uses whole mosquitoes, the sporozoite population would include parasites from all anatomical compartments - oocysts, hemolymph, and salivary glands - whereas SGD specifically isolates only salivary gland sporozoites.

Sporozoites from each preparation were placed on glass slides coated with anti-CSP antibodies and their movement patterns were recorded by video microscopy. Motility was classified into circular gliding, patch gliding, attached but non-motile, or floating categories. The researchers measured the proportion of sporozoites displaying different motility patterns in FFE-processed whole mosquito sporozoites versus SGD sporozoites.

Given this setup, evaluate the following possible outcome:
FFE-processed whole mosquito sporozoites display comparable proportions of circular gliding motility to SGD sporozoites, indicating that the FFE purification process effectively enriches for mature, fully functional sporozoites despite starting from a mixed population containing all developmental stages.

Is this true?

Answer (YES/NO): YES